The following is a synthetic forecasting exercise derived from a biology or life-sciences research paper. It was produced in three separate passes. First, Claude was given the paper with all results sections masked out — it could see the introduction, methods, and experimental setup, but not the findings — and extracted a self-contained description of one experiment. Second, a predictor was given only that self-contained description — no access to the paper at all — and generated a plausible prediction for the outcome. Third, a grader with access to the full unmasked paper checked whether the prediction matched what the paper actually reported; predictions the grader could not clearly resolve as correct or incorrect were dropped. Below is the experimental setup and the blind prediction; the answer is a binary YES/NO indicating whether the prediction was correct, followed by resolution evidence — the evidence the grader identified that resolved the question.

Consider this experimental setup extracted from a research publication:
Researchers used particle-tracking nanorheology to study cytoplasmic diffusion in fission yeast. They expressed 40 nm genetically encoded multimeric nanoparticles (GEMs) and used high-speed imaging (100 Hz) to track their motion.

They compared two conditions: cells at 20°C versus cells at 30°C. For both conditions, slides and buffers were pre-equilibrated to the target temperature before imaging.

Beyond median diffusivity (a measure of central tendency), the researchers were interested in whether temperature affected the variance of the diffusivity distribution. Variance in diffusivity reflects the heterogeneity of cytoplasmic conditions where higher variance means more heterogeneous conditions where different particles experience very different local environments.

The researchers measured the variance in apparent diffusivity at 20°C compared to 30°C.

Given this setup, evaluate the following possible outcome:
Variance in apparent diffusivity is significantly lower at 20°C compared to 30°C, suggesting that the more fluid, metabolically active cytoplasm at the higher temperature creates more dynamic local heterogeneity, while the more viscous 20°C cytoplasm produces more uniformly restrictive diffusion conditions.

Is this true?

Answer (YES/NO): NO